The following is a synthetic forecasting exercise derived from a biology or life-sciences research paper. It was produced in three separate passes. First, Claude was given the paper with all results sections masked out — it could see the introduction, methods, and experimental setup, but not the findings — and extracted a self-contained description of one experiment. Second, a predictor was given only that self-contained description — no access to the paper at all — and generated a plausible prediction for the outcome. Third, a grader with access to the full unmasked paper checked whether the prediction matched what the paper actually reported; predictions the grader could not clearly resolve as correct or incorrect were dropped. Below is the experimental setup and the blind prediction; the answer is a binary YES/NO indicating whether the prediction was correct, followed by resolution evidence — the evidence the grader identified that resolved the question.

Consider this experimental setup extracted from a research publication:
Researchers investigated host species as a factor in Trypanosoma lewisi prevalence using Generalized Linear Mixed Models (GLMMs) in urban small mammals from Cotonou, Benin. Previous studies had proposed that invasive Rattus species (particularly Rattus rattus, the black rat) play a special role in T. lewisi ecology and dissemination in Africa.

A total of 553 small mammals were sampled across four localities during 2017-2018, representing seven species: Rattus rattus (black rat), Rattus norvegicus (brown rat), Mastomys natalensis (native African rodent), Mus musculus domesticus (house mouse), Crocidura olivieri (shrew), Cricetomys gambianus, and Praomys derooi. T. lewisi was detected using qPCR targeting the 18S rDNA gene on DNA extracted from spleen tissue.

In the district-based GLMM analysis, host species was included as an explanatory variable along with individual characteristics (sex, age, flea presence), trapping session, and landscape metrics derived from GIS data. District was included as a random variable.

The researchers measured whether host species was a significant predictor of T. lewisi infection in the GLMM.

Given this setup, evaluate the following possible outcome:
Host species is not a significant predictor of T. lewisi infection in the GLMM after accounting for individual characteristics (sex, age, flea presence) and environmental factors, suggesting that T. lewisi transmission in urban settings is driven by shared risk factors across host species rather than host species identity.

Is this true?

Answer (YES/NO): NO